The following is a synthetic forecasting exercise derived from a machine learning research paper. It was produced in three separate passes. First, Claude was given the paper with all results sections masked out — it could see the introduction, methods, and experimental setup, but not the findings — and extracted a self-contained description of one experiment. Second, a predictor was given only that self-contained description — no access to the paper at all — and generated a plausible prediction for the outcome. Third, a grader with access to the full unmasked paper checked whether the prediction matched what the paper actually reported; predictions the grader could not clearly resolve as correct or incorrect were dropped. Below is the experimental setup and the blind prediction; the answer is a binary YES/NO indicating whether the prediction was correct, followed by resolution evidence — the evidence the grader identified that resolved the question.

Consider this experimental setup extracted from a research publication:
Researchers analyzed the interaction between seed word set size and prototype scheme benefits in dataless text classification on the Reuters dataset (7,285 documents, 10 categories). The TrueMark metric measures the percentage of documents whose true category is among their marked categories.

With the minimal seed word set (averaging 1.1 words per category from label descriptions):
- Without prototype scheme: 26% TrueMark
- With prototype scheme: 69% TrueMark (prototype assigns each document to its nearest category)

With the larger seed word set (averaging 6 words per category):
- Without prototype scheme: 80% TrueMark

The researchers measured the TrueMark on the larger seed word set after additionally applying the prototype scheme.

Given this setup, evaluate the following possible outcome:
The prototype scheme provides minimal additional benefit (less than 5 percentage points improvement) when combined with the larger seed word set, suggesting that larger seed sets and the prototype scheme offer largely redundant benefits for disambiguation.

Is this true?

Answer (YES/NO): NO